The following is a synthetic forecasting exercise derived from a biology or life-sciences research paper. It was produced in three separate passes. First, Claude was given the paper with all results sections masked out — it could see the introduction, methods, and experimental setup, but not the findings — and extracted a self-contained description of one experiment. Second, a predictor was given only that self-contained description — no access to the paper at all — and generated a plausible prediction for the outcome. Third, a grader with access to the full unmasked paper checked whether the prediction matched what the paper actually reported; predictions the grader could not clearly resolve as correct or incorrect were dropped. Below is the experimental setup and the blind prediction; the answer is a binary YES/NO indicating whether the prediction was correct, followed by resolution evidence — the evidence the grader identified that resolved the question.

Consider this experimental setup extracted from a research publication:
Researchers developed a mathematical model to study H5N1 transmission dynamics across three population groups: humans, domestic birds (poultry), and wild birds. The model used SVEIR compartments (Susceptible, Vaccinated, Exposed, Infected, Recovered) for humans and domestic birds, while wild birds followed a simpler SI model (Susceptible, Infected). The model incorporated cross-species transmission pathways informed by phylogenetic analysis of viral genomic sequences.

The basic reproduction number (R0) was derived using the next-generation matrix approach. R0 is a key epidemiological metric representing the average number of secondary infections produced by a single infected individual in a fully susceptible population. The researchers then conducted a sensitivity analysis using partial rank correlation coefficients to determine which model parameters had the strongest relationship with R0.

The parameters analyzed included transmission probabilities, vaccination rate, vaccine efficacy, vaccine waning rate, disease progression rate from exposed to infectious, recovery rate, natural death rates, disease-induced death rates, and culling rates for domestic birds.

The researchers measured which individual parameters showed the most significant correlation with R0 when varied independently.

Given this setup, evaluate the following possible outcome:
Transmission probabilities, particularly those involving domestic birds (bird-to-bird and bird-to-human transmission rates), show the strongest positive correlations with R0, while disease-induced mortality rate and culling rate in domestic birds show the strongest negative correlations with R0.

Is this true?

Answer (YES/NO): NO